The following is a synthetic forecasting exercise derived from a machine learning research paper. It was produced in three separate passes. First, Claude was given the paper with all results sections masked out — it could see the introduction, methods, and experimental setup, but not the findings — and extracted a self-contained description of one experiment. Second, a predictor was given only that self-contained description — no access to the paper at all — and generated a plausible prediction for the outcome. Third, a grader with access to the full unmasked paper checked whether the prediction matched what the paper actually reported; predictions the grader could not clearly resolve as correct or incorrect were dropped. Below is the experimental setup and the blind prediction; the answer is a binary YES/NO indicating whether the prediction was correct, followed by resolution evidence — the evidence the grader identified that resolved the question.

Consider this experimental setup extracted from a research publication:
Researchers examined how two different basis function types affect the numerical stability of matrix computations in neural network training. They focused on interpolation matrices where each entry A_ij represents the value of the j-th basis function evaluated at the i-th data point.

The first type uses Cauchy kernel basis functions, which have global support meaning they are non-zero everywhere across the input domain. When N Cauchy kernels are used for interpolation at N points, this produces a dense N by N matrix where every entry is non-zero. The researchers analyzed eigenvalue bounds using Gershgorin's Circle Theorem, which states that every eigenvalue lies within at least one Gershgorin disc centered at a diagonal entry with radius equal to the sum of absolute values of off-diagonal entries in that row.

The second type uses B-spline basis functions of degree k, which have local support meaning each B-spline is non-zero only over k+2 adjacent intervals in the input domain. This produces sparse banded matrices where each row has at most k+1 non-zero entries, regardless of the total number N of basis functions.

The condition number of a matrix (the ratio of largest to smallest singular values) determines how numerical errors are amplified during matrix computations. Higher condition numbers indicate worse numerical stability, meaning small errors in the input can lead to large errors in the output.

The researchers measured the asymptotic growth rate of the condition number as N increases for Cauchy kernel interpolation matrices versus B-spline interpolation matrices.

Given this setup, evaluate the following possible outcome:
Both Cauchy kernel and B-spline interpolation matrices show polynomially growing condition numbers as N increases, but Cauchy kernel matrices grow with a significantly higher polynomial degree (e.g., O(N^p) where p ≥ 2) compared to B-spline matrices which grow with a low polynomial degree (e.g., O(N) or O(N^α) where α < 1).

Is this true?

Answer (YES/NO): NO